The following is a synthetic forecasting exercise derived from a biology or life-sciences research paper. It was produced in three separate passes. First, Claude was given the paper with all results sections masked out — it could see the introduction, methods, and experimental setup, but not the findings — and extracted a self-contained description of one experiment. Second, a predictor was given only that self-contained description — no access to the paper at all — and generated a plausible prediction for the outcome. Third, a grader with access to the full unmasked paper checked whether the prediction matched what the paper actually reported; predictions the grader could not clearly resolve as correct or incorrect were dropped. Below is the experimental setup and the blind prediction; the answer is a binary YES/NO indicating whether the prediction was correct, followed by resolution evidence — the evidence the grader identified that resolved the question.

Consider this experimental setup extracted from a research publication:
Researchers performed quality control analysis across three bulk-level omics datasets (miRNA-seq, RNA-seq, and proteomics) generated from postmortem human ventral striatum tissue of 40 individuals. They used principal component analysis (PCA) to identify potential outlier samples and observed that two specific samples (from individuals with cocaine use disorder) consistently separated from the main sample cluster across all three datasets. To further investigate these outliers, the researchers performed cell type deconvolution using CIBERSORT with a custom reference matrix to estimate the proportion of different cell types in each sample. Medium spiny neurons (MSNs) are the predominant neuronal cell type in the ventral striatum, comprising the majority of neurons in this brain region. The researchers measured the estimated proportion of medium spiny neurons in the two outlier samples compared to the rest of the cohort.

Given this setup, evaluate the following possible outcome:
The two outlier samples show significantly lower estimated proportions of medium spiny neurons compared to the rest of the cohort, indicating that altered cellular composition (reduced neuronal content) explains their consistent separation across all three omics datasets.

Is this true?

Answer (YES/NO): YES